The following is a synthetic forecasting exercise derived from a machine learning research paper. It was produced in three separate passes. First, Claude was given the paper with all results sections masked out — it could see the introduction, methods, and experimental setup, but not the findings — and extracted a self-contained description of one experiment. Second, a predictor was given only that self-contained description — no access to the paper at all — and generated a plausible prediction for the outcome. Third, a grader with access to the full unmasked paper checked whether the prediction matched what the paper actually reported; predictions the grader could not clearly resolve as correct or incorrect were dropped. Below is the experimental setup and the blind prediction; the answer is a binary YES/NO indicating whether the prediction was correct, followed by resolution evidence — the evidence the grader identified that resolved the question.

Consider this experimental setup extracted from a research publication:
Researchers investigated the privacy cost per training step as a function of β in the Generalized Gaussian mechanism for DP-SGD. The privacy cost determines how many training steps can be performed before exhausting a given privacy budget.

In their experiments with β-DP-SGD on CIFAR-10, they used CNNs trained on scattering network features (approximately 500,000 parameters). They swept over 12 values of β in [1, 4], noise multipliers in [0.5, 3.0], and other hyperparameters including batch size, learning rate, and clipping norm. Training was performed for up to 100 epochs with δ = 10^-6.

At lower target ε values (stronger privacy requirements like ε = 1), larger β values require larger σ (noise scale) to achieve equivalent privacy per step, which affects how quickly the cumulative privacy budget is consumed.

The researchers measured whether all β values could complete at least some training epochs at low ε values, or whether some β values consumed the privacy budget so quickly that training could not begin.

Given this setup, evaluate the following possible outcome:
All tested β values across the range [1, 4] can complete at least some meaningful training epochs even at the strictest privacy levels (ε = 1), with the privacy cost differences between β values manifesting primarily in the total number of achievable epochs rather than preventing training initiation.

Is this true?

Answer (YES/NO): NO